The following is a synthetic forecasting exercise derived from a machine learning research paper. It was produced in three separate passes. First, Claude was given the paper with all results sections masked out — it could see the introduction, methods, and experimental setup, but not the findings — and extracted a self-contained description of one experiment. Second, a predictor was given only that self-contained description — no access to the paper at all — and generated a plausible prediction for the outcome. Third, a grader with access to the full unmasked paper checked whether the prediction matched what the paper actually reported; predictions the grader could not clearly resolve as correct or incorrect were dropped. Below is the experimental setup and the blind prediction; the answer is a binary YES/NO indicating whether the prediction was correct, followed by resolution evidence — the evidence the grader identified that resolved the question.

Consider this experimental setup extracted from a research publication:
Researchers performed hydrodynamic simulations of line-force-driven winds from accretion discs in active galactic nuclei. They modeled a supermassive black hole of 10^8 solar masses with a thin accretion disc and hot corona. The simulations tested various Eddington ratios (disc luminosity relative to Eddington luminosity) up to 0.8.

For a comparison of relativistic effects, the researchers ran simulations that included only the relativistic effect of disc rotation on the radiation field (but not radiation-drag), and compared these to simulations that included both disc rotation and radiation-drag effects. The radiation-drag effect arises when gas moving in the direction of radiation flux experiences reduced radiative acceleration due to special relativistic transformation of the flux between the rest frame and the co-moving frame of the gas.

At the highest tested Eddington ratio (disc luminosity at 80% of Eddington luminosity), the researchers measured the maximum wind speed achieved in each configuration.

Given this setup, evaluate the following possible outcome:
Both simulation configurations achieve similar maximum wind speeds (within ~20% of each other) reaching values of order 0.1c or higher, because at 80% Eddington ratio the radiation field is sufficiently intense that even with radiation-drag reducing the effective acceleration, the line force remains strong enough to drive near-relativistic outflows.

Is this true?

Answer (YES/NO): NO